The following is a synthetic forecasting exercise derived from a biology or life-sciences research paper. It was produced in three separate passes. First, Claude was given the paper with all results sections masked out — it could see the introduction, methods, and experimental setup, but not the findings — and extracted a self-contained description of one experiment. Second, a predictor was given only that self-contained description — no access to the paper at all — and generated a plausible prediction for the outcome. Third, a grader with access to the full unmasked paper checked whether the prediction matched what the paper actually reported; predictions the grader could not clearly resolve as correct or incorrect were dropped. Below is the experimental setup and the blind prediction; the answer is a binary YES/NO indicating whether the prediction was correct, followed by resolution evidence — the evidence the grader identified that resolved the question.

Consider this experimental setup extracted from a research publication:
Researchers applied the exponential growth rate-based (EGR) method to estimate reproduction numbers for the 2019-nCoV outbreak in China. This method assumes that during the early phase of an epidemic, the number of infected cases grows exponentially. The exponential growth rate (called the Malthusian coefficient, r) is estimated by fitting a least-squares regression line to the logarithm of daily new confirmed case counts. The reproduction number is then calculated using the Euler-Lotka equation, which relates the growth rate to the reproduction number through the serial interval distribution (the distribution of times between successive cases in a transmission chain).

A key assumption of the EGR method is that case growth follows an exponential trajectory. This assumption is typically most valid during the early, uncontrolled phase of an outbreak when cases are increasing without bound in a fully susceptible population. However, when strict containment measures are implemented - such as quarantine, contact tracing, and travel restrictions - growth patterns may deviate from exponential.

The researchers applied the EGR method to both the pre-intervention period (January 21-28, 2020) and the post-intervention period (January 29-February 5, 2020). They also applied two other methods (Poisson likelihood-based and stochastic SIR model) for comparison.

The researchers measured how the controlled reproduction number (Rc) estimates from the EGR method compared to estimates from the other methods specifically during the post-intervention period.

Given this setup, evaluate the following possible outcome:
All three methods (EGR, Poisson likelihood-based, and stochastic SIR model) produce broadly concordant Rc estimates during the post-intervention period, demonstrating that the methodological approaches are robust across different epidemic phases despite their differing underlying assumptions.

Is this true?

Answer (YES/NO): NO